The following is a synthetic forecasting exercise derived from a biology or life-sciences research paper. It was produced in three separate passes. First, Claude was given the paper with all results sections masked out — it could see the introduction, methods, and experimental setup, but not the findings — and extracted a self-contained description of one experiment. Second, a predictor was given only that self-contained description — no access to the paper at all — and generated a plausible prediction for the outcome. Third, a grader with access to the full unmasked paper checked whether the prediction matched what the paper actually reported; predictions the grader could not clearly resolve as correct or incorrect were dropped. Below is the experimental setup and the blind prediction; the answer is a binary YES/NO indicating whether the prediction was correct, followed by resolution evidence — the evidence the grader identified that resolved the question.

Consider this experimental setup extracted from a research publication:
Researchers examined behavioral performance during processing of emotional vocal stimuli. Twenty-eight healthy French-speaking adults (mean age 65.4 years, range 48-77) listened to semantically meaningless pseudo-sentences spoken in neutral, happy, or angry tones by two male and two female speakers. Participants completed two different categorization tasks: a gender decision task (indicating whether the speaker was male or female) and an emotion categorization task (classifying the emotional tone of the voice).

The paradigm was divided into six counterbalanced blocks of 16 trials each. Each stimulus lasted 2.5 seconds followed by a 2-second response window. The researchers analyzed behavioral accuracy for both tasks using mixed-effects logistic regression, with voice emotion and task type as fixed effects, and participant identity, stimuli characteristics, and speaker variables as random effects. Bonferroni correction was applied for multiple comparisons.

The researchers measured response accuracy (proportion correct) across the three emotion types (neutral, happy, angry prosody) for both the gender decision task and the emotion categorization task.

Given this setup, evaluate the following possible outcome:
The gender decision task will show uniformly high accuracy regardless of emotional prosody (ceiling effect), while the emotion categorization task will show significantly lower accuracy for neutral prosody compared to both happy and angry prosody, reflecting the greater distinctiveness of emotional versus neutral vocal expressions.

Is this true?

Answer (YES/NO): NO